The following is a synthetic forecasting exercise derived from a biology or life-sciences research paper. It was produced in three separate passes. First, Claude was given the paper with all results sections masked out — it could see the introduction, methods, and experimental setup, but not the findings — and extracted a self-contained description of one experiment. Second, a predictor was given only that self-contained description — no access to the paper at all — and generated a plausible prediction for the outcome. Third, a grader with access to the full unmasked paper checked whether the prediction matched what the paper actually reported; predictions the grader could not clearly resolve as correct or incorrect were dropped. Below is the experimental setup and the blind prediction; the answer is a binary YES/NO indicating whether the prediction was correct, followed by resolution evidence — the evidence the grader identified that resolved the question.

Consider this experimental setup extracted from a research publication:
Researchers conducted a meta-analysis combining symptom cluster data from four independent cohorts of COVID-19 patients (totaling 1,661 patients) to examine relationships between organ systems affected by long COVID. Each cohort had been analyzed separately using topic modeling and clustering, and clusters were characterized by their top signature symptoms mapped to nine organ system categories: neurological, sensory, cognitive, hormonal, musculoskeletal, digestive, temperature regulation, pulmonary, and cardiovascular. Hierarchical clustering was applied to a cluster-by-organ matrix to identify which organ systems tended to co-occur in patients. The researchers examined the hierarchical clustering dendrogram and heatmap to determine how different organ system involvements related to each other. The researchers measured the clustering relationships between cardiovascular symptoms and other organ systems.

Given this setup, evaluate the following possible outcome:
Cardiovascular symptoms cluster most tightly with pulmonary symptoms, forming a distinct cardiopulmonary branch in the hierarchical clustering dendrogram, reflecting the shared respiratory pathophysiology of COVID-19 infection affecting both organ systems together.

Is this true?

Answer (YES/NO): NO